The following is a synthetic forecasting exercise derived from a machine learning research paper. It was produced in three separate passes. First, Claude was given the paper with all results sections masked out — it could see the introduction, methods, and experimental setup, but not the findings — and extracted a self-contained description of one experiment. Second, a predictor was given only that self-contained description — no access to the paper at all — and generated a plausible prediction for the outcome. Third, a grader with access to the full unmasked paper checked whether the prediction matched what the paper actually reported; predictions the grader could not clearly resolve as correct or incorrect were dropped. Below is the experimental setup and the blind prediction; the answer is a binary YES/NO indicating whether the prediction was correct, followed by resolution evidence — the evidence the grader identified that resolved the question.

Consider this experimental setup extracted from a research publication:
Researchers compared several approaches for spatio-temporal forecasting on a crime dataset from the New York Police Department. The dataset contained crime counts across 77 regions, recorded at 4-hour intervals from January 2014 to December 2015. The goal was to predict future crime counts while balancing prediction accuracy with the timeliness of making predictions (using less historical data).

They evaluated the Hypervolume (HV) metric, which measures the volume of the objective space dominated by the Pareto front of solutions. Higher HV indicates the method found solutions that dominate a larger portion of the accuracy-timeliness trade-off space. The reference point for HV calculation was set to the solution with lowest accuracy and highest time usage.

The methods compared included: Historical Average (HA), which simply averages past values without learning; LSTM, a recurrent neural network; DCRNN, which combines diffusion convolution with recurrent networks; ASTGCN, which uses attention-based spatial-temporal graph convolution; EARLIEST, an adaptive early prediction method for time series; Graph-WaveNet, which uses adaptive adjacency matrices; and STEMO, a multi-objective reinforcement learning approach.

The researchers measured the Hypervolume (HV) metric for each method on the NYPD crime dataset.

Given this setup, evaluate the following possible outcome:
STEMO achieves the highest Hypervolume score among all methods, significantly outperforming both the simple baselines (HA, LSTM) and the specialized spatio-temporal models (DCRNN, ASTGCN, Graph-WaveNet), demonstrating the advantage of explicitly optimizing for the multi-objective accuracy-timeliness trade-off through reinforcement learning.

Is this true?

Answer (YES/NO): NO